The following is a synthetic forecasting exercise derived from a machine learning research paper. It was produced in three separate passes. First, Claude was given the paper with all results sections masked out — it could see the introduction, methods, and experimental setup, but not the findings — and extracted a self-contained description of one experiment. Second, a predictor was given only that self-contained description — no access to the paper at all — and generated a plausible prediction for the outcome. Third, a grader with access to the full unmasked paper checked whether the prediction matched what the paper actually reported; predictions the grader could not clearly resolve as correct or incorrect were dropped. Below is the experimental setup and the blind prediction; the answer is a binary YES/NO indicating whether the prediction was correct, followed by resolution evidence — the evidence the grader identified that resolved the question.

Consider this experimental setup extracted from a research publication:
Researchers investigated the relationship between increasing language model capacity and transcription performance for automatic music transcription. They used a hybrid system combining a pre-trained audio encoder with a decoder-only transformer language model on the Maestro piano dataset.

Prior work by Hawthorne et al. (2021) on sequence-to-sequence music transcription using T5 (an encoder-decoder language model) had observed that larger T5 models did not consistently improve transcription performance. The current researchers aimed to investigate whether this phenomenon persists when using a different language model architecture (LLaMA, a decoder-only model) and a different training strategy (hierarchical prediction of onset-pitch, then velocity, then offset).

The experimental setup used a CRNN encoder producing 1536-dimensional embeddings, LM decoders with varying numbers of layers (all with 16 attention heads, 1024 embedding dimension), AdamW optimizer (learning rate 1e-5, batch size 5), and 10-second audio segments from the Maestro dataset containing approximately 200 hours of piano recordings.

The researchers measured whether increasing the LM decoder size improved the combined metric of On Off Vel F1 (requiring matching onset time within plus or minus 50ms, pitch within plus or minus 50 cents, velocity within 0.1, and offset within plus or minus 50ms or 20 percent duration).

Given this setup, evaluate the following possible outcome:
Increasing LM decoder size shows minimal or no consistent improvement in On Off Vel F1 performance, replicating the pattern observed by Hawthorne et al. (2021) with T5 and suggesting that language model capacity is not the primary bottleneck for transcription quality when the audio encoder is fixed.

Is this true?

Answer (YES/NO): NO